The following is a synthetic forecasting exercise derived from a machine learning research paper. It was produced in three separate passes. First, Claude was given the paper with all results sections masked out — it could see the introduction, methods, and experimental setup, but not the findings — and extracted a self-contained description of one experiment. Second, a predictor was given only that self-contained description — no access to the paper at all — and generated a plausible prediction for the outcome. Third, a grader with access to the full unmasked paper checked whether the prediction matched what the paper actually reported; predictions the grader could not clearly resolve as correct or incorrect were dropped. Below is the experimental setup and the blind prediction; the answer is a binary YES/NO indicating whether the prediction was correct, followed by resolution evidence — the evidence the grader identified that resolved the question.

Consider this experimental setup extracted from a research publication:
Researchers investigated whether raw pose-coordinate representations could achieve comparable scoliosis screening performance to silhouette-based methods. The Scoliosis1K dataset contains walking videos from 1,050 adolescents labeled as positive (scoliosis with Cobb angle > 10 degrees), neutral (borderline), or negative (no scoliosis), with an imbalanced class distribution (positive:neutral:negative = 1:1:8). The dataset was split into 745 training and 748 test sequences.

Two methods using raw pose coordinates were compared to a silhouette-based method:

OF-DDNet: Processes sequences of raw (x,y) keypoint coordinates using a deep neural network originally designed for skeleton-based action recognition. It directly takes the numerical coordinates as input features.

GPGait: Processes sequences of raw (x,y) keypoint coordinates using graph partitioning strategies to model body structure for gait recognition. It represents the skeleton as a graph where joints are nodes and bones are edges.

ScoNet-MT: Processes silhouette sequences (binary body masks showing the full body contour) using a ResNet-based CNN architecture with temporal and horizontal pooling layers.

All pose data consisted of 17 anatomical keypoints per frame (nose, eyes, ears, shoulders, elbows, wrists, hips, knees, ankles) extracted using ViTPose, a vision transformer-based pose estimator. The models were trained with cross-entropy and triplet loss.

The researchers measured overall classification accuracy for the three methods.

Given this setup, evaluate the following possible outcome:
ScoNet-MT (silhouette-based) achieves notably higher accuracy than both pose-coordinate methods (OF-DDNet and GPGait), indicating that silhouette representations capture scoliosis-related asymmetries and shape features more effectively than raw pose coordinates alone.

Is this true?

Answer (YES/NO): YES